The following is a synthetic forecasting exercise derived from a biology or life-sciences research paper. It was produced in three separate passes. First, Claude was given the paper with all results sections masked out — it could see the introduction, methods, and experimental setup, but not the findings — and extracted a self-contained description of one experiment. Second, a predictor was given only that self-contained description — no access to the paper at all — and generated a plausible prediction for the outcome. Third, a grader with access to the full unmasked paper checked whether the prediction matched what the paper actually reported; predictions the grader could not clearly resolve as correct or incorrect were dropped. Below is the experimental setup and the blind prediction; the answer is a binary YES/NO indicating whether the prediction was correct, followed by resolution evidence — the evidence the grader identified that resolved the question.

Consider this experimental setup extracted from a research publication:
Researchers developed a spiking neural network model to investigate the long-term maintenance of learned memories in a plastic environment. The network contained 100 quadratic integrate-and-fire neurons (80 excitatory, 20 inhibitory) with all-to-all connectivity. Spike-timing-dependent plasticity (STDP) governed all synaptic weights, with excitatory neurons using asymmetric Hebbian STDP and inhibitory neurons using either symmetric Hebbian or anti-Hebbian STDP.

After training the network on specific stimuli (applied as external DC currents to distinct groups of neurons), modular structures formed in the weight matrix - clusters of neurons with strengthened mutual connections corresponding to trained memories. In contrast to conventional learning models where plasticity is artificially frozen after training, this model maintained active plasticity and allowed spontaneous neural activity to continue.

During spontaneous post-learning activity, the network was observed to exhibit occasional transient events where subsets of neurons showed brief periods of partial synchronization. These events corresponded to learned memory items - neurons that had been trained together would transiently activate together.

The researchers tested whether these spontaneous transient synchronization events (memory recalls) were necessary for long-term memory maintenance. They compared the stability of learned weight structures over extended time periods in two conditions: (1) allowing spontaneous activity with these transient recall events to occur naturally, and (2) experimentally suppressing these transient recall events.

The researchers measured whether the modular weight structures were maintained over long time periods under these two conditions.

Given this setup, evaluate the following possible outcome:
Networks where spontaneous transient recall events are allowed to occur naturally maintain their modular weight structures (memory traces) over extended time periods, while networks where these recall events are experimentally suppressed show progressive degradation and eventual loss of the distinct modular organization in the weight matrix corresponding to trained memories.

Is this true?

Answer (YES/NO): YES